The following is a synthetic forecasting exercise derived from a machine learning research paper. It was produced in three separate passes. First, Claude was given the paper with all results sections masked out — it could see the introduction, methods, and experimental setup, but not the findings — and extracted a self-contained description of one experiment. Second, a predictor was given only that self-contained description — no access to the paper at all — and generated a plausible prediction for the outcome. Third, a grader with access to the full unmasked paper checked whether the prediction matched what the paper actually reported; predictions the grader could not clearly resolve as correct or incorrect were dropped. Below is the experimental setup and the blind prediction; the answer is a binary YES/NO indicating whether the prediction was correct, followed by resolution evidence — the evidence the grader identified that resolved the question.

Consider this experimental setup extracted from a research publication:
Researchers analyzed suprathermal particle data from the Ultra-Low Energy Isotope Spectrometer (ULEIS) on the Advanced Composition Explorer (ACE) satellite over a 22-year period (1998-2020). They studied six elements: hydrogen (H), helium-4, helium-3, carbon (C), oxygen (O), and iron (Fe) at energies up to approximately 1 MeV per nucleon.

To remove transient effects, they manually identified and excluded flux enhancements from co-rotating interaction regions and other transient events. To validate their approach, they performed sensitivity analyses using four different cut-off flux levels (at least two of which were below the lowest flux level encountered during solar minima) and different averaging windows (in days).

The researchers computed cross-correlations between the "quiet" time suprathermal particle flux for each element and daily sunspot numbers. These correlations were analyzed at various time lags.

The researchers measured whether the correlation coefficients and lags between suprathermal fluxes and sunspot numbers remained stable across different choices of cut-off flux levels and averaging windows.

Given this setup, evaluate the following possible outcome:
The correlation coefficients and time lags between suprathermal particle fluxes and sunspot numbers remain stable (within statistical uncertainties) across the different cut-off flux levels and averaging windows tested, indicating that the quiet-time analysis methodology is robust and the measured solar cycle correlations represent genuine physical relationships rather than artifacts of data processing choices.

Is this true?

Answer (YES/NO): YES